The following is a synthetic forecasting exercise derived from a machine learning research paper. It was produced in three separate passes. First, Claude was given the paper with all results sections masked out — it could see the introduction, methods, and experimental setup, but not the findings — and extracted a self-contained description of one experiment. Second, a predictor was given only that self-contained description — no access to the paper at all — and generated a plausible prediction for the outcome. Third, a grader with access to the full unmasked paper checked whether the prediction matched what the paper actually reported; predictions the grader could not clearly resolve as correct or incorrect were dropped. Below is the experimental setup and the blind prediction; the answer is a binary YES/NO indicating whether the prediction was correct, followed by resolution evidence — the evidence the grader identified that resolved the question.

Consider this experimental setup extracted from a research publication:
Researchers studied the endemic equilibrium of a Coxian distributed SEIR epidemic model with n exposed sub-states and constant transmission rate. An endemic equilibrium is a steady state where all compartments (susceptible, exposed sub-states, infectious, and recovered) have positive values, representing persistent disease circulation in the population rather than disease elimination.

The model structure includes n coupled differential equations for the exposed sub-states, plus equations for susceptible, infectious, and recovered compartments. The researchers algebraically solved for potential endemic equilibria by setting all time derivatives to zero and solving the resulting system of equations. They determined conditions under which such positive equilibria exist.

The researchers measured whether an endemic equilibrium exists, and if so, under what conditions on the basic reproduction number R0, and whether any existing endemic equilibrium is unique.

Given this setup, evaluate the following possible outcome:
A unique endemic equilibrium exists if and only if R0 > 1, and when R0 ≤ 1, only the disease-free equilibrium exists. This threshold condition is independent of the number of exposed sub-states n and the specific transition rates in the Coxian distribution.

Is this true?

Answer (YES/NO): YES